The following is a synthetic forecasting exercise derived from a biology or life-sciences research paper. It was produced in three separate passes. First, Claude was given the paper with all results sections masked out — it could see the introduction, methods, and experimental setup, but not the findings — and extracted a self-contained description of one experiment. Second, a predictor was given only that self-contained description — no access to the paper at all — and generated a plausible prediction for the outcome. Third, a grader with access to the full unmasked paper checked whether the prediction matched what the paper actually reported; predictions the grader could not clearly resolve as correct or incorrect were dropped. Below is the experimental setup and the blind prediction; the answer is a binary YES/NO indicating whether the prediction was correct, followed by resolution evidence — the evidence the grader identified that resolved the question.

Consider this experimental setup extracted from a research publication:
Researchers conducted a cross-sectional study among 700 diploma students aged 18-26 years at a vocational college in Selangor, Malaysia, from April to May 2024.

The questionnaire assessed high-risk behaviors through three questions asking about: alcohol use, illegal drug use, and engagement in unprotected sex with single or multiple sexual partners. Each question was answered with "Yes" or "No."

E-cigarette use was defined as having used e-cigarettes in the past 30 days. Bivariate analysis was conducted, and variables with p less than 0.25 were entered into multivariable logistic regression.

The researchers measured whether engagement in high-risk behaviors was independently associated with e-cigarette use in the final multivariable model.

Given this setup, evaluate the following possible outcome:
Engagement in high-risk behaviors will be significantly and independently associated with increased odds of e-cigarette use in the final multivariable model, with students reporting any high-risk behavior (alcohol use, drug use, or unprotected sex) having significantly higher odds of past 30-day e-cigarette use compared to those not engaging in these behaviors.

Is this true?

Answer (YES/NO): NO